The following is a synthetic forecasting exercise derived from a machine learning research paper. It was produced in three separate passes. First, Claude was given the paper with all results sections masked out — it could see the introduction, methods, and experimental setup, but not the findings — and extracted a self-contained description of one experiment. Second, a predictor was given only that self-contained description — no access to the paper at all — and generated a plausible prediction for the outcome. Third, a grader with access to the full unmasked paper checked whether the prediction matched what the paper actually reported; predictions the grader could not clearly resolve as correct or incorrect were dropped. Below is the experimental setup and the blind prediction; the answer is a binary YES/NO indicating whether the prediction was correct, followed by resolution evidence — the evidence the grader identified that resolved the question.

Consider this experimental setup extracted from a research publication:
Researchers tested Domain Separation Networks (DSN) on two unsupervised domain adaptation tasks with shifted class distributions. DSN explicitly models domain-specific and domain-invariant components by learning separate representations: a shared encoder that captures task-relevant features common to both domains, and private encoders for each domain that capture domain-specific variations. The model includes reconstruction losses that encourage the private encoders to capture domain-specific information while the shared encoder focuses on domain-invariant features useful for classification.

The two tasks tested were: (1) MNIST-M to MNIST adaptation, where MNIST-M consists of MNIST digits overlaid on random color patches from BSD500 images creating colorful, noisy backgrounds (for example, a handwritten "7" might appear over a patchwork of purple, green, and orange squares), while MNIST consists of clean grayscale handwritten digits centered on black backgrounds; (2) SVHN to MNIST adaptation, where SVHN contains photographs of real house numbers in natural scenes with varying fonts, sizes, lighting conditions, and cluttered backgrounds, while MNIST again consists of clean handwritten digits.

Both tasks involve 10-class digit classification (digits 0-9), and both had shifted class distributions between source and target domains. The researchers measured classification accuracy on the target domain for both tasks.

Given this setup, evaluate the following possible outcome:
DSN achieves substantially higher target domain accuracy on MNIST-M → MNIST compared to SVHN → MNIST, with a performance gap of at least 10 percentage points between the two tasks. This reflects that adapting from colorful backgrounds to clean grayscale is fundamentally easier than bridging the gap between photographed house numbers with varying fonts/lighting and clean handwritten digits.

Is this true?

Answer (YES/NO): YES